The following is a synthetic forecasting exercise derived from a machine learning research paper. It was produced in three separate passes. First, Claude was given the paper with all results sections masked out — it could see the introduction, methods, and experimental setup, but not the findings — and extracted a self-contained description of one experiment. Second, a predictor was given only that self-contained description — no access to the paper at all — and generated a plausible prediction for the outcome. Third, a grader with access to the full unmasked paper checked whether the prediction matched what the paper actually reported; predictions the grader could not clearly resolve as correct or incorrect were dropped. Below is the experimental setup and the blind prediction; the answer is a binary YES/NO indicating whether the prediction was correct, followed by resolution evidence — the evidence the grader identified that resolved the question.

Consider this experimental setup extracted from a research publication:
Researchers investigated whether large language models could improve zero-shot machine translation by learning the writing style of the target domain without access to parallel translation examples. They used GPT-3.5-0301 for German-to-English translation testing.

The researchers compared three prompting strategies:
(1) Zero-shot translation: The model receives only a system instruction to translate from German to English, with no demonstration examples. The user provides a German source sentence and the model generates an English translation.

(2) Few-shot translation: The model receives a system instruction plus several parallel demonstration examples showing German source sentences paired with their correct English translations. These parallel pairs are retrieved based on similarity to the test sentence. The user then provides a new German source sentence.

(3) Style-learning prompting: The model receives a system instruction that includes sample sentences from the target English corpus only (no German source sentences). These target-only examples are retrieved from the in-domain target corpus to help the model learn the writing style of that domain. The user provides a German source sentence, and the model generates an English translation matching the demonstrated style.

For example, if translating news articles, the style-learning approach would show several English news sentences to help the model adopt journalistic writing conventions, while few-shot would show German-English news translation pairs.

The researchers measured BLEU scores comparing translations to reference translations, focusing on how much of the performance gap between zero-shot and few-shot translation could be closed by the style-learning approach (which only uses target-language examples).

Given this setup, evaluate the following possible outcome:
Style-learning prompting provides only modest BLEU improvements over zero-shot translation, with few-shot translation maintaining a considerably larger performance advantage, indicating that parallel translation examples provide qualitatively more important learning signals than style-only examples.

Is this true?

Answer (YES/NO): NO